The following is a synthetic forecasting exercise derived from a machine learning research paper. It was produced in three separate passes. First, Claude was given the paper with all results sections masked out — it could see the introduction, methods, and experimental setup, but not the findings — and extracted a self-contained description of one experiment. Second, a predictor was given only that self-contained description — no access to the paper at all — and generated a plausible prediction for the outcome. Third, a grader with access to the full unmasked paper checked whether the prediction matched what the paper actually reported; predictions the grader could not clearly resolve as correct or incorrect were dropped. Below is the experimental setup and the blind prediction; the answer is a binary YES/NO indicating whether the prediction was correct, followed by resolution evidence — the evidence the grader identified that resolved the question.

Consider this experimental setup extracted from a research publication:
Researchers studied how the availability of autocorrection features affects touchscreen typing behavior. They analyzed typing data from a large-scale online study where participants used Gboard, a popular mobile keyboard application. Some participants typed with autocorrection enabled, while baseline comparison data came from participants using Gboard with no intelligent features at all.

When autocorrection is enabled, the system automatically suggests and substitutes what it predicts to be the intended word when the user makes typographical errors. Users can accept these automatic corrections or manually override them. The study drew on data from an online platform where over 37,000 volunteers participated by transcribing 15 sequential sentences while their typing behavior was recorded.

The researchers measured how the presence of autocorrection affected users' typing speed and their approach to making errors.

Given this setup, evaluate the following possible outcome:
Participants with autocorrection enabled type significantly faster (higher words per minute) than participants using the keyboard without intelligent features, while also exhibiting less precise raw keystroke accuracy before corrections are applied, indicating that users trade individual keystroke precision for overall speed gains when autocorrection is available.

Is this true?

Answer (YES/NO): NO